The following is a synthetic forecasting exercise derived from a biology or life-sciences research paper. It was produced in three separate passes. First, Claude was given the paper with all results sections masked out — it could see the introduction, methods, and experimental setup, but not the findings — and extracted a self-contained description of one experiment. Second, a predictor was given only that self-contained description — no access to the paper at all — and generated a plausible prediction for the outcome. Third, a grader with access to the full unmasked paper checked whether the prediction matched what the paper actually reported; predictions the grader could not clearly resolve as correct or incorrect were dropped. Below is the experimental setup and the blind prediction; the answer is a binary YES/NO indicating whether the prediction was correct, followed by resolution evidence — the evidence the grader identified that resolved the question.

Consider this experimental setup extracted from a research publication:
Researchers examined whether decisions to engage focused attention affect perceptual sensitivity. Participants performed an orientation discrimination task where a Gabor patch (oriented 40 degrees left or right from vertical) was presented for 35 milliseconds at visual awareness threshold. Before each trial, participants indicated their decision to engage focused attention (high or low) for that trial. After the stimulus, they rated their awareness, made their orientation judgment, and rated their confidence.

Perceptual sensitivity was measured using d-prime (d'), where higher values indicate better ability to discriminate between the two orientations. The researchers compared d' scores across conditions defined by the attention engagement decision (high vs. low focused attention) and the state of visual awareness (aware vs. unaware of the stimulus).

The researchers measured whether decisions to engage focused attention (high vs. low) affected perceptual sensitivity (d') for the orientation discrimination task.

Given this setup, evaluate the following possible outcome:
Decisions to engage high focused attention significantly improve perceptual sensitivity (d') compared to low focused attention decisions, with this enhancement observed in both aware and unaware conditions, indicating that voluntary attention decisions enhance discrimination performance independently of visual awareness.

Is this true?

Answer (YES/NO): NO